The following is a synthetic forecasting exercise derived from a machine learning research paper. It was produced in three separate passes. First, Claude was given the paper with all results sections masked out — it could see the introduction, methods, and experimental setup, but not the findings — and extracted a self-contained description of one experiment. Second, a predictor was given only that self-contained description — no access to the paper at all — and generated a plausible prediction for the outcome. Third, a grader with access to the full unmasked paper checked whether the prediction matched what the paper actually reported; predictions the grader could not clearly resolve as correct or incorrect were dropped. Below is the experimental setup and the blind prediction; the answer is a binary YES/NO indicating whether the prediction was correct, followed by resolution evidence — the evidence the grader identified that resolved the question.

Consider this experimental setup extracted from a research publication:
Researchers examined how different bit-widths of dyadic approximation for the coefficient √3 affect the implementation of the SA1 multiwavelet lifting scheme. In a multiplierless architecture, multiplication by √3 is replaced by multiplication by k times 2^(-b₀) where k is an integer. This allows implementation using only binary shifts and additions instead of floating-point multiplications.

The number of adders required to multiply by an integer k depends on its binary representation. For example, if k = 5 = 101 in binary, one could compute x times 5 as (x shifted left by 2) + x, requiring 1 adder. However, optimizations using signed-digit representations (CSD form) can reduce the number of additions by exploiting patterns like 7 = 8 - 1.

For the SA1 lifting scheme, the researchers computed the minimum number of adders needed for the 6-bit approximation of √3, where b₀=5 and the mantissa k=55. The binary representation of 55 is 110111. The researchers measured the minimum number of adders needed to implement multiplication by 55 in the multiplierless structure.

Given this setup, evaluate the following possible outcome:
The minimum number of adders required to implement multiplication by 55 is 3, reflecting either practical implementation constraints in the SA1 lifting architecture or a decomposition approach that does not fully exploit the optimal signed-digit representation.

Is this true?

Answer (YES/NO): NO